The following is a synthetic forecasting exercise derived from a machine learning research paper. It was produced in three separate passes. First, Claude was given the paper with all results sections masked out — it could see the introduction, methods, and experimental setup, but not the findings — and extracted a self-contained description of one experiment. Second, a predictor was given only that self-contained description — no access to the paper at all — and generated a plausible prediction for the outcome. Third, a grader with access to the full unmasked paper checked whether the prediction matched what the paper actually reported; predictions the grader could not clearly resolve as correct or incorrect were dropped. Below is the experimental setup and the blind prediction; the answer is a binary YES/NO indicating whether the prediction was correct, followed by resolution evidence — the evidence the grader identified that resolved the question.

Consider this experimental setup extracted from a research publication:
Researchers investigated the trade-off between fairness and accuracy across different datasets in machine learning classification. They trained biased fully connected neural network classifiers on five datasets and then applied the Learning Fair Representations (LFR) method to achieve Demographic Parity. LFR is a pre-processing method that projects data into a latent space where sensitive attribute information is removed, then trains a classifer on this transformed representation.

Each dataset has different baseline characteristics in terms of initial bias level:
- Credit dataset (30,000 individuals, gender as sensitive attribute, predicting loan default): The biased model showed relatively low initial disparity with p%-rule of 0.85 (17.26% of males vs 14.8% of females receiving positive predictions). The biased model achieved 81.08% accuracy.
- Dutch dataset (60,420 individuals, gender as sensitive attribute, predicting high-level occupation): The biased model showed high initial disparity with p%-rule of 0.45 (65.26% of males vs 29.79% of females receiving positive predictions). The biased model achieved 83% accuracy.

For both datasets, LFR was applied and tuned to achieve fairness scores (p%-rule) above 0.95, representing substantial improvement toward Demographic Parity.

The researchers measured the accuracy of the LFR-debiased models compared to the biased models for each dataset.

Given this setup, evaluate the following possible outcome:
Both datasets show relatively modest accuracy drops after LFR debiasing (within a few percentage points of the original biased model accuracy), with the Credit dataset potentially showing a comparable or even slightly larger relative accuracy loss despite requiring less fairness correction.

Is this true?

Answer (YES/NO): NO